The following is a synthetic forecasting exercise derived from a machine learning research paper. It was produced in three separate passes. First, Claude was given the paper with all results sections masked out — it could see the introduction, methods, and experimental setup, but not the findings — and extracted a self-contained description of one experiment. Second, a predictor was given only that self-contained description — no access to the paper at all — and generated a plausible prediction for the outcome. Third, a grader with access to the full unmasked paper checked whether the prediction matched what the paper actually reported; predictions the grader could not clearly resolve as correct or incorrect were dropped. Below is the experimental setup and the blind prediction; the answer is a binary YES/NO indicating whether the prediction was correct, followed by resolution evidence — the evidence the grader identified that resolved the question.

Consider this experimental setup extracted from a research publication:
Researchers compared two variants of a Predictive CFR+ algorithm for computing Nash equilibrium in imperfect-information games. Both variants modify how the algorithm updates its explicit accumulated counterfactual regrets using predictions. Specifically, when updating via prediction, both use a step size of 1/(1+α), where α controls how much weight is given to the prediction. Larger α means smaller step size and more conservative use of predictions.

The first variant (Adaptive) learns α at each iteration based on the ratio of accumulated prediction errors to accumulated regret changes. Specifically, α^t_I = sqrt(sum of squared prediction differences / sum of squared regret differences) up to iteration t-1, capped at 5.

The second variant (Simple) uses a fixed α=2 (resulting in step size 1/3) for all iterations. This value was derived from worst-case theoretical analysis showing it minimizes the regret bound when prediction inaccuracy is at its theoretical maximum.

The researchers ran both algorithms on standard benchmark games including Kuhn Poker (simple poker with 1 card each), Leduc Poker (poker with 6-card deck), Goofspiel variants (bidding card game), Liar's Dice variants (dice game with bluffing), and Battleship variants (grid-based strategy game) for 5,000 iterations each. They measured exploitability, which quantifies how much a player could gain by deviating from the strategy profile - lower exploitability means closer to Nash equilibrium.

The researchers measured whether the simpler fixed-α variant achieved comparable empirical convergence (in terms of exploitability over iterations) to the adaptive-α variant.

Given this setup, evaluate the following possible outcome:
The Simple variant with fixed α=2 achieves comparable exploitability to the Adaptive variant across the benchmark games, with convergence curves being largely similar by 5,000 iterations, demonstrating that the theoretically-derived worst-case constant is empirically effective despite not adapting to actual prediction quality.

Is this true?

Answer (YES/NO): YES